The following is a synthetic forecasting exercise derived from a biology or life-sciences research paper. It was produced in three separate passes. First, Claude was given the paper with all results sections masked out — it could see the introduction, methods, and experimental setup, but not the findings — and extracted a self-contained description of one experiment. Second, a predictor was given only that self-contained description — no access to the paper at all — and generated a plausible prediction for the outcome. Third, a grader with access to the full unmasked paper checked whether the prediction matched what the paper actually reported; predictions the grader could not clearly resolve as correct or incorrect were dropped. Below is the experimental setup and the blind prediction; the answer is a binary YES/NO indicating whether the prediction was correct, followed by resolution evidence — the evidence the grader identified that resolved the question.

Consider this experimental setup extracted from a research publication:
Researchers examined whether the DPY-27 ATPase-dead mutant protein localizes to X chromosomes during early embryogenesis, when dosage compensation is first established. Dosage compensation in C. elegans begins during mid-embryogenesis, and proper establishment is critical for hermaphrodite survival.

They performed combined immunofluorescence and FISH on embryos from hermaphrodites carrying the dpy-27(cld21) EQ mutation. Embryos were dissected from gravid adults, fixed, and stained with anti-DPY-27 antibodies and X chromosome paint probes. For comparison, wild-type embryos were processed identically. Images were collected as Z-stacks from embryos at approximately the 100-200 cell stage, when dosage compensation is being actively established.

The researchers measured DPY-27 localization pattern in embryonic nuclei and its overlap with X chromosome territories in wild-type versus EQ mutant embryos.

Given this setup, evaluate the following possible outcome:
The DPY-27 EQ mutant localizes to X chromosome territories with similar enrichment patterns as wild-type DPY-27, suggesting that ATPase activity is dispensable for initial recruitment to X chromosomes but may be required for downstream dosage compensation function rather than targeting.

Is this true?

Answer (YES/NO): NO